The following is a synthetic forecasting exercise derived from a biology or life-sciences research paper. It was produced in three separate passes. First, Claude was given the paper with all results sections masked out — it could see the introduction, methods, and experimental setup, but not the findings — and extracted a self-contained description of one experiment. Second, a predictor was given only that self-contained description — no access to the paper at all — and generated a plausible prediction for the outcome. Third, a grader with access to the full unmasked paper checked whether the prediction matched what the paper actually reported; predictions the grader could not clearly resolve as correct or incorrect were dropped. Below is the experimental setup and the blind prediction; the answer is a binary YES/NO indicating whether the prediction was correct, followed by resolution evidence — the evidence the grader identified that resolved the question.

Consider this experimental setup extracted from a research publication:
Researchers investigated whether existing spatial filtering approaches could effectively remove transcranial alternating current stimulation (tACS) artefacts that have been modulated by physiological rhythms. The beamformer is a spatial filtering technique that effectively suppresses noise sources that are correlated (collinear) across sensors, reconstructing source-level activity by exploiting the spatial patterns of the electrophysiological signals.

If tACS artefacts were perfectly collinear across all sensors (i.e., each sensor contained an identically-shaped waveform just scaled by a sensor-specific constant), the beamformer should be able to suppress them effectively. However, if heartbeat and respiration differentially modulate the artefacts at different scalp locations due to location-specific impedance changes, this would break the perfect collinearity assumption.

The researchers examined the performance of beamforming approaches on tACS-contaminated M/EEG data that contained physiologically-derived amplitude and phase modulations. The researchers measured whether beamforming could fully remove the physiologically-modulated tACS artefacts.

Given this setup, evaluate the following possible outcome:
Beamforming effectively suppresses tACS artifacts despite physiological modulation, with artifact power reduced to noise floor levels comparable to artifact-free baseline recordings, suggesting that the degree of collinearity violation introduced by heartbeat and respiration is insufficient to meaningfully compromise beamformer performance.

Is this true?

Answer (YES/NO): NO